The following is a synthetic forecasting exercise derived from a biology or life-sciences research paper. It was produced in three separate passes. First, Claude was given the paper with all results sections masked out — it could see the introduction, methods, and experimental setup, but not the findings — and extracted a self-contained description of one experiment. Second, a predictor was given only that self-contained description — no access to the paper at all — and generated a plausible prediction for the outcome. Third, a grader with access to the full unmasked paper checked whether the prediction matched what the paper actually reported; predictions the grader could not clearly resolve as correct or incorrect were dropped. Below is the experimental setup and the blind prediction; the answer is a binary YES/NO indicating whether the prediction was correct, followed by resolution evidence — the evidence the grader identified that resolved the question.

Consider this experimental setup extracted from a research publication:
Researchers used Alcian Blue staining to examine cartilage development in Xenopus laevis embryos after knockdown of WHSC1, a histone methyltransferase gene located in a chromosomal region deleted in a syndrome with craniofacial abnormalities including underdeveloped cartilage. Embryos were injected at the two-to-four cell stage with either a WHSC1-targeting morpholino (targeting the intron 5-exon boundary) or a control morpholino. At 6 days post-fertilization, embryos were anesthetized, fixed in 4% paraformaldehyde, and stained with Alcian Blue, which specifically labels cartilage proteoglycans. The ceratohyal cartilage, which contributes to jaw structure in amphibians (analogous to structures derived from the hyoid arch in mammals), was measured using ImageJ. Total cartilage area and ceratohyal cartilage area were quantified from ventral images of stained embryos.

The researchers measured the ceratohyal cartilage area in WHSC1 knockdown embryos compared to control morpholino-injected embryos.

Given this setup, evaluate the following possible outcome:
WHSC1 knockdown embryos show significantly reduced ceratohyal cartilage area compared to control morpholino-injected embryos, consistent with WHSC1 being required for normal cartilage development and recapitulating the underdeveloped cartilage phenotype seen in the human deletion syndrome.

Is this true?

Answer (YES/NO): NO